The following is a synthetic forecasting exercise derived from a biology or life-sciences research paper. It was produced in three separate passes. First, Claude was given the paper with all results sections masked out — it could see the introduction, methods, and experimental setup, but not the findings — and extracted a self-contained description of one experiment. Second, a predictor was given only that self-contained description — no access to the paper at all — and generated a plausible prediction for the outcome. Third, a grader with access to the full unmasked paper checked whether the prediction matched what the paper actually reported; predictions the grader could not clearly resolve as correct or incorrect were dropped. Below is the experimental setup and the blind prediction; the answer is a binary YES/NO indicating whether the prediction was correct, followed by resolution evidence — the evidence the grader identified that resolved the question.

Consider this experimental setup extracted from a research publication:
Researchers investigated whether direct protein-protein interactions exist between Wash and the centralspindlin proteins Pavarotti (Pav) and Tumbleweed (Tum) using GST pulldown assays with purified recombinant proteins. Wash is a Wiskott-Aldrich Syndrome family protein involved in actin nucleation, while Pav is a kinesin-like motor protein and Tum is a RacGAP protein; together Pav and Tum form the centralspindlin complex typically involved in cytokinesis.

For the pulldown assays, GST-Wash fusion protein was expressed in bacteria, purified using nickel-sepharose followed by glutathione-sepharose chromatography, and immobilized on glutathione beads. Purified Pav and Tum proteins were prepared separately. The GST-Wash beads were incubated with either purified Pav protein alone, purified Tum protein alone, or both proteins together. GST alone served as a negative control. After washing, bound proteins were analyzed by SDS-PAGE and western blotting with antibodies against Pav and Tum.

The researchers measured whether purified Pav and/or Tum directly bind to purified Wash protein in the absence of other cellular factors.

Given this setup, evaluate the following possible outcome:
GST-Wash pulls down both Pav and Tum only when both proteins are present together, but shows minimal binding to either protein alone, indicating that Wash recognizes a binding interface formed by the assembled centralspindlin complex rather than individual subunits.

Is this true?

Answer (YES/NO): NO